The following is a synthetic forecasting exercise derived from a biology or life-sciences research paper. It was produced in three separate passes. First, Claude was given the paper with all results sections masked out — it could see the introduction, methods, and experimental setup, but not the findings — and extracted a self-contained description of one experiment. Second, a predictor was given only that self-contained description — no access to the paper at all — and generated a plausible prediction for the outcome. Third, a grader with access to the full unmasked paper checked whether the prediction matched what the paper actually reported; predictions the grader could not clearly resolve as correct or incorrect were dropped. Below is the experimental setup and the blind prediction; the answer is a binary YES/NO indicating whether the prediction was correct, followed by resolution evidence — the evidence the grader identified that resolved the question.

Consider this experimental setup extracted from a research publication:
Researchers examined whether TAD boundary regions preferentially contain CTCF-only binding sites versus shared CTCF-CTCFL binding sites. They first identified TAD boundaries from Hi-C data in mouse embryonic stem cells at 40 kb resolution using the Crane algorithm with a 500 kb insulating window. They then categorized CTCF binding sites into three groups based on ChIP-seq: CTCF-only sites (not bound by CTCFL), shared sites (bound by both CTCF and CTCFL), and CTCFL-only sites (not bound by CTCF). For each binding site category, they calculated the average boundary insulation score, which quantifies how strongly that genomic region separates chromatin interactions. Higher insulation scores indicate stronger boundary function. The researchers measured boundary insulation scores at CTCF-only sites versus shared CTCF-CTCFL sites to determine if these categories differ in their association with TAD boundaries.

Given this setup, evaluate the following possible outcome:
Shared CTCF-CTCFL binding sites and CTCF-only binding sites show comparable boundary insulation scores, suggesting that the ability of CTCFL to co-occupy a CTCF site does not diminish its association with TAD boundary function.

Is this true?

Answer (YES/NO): NO